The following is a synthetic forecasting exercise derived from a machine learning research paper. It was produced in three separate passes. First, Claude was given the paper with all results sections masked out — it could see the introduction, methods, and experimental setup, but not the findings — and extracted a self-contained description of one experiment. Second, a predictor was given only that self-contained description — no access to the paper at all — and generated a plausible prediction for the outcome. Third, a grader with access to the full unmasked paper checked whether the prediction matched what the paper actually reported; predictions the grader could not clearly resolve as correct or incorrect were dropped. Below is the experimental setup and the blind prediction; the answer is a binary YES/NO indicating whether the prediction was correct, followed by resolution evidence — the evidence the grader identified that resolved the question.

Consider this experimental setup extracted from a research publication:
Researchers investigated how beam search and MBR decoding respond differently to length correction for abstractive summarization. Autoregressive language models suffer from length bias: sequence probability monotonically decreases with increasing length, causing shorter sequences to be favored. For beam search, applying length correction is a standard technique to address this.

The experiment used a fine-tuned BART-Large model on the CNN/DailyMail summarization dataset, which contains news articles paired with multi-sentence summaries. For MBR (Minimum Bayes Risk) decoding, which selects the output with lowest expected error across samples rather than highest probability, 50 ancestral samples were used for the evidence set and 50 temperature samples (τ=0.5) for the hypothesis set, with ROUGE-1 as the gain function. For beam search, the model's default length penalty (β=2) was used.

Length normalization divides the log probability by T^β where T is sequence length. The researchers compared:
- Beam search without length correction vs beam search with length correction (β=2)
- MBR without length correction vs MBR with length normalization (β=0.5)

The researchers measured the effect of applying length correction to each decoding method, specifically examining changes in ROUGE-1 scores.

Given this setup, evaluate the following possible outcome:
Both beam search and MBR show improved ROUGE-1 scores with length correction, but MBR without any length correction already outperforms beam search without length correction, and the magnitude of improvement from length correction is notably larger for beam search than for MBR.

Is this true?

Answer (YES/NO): NO